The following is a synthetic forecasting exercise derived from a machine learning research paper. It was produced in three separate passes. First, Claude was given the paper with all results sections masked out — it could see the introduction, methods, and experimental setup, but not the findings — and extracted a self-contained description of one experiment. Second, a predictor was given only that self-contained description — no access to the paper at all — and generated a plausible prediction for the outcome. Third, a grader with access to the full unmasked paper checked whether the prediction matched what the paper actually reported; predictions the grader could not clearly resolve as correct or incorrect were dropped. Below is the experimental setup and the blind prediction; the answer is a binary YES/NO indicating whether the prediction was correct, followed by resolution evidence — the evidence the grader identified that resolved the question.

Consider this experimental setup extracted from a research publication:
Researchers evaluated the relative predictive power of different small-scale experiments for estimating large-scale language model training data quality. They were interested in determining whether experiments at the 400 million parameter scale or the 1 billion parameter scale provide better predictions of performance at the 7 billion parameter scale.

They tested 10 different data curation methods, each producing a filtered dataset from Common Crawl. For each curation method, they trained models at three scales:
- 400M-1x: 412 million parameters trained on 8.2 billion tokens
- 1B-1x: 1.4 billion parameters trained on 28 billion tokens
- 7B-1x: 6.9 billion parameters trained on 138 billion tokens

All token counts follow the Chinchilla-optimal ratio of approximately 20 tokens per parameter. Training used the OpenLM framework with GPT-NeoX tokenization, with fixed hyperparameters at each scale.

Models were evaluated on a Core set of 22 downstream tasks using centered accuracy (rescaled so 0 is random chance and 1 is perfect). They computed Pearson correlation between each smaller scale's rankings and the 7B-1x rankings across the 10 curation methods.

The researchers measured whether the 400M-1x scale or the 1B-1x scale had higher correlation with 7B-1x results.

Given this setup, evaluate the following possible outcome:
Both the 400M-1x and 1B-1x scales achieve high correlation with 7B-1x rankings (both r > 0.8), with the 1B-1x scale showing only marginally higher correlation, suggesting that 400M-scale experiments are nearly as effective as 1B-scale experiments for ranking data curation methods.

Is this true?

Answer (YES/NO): YES